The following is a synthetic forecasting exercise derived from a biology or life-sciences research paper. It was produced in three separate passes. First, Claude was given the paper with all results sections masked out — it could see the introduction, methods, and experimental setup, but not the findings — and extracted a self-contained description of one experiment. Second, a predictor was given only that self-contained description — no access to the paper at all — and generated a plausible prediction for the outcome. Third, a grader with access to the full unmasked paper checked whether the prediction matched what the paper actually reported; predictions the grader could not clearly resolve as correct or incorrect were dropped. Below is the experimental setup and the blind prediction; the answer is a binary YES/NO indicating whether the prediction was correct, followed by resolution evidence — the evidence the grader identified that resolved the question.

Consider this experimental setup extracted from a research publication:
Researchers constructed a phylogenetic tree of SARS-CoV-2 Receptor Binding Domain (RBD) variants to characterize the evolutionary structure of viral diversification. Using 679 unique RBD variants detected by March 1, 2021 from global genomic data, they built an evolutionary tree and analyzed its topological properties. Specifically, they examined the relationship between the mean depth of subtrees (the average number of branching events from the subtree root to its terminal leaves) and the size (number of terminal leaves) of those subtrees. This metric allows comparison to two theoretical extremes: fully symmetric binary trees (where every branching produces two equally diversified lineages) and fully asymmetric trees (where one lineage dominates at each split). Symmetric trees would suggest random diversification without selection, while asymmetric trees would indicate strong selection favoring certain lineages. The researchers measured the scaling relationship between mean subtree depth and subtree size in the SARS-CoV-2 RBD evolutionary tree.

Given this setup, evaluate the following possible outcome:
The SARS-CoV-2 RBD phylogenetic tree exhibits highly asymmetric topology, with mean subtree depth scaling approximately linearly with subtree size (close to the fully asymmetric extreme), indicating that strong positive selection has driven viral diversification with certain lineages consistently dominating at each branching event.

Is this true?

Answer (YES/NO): NO